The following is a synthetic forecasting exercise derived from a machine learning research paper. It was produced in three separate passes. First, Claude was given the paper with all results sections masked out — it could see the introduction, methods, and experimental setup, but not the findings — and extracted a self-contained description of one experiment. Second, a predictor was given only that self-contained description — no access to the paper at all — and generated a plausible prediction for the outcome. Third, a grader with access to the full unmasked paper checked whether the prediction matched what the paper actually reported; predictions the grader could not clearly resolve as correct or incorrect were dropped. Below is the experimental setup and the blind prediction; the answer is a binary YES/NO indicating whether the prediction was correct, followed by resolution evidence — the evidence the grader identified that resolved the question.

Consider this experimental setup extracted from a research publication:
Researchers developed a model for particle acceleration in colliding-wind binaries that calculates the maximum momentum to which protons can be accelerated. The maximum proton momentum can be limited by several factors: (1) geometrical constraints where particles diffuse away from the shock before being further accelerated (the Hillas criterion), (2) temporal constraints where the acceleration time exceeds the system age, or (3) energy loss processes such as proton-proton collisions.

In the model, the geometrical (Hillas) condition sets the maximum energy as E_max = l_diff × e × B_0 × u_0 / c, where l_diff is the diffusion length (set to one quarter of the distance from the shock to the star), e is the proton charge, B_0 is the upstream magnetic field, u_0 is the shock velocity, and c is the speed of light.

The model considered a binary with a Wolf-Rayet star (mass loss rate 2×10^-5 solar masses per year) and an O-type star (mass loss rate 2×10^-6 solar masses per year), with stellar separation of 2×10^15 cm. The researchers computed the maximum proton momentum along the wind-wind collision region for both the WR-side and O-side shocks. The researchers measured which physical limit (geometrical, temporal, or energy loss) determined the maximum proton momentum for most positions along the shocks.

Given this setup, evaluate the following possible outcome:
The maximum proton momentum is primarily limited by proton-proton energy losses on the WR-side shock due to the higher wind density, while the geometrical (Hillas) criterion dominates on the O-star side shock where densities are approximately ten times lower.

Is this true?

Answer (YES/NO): NO